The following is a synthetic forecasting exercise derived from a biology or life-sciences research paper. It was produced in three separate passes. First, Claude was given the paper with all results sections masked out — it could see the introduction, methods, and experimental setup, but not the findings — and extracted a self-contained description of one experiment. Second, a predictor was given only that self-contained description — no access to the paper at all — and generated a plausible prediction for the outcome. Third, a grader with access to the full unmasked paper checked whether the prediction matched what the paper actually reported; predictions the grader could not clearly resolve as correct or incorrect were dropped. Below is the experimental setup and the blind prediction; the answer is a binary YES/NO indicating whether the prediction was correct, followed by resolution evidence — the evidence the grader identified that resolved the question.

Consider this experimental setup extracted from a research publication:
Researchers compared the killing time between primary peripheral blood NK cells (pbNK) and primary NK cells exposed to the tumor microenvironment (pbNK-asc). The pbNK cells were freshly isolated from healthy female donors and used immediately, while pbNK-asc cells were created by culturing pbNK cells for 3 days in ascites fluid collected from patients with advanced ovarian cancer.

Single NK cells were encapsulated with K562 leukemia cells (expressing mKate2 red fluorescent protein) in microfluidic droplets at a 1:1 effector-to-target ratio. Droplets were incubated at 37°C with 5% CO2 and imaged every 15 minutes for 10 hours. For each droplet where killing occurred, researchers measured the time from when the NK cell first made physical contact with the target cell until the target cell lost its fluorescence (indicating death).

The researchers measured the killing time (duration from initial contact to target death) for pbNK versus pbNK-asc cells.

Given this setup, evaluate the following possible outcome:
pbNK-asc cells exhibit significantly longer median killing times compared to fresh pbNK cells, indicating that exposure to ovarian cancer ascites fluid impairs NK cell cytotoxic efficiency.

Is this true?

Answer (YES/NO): YES